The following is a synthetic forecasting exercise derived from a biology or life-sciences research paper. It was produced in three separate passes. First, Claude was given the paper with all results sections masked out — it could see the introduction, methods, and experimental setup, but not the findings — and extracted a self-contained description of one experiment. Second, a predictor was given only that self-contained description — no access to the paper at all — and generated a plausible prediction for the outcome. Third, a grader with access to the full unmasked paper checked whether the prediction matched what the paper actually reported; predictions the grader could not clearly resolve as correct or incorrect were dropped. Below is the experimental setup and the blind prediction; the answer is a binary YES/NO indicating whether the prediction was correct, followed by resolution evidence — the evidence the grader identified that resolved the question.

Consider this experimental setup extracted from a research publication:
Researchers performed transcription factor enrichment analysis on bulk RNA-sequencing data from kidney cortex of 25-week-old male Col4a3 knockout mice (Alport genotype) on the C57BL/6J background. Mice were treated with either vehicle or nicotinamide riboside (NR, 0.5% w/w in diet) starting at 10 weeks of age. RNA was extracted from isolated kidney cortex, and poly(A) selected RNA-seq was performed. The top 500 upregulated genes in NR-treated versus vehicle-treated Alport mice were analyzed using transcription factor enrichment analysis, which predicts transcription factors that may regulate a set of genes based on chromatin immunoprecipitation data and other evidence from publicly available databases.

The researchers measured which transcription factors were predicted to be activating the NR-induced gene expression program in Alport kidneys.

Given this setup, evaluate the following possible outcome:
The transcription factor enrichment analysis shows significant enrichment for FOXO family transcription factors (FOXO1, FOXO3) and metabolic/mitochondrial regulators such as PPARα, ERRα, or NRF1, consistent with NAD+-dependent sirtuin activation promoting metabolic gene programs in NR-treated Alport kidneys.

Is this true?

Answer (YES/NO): NO